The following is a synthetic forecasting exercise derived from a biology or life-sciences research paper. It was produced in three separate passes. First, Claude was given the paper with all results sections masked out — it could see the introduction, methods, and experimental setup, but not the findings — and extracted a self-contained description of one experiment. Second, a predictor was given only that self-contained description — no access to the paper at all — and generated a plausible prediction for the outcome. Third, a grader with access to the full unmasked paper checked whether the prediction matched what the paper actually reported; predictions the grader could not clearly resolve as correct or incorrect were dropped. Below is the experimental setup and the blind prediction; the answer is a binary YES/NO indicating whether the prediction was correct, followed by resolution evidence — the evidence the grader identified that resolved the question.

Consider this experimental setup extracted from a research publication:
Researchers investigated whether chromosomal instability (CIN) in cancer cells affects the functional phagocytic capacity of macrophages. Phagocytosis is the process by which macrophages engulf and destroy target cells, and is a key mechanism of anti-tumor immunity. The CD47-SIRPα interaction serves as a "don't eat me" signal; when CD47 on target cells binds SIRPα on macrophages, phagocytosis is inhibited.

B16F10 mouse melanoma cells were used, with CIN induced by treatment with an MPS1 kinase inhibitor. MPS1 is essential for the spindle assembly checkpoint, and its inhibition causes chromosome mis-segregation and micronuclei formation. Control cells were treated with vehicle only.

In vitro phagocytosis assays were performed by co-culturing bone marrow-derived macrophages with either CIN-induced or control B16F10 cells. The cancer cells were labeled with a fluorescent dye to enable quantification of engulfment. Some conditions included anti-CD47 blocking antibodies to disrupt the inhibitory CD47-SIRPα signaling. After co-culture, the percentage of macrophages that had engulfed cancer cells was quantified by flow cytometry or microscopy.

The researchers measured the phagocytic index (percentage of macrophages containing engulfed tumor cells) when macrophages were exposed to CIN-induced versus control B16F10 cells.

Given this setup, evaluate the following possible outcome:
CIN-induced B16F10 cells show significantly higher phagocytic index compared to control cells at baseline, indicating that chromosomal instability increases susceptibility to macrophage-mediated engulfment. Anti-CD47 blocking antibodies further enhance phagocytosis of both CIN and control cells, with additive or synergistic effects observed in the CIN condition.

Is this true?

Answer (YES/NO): NO